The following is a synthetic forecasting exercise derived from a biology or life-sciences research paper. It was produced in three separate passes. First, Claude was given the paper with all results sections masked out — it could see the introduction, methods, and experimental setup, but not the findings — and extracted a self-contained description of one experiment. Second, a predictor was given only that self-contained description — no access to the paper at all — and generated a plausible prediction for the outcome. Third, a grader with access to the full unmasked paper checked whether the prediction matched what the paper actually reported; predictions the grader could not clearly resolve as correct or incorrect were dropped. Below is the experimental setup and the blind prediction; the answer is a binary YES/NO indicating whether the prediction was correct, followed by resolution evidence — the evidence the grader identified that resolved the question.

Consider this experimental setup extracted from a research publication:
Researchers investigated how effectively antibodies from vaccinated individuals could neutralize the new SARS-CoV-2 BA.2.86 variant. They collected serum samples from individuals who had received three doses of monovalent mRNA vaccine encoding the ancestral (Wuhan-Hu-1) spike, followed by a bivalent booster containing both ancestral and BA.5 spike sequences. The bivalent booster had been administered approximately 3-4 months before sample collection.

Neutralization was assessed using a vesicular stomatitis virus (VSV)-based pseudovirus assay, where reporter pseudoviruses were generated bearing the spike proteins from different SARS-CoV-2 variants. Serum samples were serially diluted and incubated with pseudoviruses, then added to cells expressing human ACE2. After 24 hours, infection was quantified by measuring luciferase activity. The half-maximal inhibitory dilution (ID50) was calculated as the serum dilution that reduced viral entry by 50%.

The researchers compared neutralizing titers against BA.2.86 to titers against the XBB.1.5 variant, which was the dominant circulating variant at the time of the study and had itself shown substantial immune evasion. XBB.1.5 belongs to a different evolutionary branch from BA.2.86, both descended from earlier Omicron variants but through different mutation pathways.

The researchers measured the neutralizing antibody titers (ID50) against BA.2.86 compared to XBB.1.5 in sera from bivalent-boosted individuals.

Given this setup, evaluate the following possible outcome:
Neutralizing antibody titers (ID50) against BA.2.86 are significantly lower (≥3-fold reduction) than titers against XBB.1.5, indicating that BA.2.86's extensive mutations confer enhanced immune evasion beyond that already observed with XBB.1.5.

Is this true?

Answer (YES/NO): NO